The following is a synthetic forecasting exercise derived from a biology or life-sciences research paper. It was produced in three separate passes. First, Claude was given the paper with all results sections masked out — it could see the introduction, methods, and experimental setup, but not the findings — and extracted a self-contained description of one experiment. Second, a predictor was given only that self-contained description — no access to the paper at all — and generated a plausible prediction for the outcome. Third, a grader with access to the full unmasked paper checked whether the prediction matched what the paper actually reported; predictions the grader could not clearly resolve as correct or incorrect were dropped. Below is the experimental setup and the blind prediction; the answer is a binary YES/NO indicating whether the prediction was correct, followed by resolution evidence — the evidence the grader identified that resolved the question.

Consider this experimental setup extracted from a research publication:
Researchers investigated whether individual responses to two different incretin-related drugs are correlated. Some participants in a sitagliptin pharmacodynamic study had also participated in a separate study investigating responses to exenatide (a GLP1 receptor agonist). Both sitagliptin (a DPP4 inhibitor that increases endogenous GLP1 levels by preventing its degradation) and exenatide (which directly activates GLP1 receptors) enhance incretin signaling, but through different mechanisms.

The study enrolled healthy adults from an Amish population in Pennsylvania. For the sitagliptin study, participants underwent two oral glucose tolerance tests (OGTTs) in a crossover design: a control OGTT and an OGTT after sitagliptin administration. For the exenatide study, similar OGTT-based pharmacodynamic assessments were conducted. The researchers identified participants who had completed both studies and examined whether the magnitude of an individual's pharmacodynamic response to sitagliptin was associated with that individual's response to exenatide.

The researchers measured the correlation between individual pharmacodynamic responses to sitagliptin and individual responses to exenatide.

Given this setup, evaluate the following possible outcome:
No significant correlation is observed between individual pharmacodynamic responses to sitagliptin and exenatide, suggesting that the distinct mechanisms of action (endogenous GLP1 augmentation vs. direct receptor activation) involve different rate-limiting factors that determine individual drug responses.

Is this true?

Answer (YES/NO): YES